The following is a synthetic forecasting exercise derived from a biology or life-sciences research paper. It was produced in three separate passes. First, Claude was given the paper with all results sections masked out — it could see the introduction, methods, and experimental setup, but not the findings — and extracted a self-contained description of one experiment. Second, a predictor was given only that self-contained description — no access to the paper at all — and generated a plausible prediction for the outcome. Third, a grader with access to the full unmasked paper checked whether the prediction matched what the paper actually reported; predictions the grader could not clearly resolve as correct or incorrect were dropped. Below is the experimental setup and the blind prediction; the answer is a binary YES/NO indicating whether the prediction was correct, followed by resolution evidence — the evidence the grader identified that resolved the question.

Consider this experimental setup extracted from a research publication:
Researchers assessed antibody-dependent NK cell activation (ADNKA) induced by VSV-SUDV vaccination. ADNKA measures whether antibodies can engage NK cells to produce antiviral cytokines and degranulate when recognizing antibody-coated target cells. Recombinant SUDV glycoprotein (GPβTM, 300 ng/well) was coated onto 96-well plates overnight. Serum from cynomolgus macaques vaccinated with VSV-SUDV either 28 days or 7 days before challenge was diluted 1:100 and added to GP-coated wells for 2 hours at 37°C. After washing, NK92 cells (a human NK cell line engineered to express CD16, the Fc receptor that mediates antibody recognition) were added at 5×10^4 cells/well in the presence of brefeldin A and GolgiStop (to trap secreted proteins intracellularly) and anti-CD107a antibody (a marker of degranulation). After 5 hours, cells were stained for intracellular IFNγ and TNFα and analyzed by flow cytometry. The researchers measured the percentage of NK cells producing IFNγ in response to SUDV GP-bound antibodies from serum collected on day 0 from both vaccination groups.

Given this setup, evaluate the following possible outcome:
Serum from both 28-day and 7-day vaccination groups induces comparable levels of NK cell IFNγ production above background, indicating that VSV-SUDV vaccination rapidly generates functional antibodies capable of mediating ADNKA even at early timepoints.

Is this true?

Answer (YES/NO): YES